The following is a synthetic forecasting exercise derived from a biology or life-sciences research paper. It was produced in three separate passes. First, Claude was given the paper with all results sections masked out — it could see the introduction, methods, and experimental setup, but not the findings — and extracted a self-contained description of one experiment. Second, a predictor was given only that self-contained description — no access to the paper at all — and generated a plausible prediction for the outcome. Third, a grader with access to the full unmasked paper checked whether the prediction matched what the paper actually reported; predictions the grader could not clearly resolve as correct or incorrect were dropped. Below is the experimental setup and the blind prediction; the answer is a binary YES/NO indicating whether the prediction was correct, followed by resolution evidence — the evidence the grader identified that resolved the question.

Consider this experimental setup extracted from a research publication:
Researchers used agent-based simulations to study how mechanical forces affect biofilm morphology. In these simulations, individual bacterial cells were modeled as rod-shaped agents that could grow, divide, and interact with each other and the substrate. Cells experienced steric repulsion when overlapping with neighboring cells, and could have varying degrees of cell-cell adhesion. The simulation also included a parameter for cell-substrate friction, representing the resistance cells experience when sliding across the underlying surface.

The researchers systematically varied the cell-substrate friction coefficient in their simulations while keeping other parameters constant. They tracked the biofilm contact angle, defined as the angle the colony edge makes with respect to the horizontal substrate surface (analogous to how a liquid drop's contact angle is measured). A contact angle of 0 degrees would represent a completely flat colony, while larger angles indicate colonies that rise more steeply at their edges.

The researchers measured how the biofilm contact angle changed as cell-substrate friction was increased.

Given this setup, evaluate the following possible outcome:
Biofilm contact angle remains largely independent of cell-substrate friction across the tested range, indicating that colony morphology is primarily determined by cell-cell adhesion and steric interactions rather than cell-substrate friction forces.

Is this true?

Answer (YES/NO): NO